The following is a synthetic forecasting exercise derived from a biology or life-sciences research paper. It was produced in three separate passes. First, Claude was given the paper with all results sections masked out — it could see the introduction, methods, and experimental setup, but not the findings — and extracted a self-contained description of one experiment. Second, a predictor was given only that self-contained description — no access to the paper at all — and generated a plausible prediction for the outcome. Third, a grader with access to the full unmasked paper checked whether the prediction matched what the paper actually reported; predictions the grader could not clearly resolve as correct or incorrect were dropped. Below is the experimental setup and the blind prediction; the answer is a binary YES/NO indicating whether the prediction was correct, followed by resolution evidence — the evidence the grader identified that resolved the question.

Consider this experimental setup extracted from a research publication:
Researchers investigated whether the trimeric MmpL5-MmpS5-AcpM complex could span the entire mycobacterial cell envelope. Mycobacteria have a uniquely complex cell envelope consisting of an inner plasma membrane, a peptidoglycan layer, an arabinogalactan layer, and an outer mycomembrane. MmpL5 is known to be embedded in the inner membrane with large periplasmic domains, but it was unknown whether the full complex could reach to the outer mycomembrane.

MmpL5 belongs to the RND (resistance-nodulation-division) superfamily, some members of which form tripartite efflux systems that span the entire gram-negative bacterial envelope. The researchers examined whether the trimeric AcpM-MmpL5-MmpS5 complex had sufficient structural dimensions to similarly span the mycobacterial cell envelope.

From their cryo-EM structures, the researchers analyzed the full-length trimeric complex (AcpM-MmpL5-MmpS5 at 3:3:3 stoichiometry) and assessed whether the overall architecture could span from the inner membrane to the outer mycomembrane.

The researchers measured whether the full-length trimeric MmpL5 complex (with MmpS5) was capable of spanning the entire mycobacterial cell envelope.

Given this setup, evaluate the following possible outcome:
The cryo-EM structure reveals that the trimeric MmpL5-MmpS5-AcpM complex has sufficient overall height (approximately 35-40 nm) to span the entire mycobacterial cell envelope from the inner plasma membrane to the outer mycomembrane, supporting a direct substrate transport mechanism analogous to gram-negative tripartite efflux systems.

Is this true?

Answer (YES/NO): NO